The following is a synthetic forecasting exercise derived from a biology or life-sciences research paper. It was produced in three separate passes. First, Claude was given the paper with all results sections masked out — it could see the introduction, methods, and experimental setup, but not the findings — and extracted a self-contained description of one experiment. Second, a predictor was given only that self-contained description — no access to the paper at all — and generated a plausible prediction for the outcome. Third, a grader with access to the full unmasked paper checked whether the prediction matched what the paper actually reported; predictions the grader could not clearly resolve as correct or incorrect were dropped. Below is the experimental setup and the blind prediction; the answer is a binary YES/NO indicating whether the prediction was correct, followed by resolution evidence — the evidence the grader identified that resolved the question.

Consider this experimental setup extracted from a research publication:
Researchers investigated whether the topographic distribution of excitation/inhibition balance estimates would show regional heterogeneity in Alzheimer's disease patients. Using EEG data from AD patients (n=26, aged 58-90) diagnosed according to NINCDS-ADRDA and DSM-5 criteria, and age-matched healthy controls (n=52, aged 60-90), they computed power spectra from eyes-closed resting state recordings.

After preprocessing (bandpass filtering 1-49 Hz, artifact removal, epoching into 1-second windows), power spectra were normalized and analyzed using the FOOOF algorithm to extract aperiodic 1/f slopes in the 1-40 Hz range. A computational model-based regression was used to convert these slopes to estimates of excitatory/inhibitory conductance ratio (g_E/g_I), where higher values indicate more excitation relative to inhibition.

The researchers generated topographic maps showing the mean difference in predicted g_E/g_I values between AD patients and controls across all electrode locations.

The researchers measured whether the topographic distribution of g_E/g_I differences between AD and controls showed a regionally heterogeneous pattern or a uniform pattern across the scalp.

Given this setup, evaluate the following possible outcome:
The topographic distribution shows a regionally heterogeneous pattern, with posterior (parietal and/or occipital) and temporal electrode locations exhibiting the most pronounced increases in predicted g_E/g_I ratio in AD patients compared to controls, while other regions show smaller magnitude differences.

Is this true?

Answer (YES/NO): NO